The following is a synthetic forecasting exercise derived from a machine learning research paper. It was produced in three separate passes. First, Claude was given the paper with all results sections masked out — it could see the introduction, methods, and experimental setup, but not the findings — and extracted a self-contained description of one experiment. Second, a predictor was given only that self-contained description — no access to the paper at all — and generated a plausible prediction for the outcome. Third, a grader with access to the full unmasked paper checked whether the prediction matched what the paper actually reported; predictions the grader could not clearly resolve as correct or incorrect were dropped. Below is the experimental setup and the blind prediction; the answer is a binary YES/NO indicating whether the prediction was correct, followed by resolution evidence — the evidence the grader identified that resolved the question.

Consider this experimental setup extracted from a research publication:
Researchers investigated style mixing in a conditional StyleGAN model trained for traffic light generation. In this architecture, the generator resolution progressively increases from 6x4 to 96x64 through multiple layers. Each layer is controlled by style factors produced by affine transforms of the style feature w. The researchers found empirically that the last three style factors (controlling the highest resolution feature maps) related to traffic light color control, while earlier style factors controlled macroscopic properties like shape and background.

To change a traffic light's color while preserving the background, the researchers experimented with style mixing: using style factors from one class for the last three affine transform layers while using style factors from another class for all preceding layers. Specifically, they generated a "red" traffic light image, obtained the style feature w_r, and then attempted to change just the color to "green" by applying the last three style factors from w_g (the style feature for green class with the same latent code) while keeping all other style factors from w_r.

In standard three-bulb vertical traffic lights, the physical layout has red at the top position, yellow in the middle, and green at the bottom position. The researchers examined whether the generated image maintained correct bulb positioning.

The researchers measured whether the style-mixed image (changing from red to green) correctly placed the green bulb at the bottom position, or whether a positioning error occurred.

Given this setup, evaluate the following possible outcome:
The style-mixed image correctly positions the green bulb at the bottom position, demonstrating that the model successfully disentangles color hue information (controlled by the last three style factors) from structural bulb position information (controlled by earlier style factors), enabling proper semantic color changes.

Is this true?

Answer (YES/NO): NO